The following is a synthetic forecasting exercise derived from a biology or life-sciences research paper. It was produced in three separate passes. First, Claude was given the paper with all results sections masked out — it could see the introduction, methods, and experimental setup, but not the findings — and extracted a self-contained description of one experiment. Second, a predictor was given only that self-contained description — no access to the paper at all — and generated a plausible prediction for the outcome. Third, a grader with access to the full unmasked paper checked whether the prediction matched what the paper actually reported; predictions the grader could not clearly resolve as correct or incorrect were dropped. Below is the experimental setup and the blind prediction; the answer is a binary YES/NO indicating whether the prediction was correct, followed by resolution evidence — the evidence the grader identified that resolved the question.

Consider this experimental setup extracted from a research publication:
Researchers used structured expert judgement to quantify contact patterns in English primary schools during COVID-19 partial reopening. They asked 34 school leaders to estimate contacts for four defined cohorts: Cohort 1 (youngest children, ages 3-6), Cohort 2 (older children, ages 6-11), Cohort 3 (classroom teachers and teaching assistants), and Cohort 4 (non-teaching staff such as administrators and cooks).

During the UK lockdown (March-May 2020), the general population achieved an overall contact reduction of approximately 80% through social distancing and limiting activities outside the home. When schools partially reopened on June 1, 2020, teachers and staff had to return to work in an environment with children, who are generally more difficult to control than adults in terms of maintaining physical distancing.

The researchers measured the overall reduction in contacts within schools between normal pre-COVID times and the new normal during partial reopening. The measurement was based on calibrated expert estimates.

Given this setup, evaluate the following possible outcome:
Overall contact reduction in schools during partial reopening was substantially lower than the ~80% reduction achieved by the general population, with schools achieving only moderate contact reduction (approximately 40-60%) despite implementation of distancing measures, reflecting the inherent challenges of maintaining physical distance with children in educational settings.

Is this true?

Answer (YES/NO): NO